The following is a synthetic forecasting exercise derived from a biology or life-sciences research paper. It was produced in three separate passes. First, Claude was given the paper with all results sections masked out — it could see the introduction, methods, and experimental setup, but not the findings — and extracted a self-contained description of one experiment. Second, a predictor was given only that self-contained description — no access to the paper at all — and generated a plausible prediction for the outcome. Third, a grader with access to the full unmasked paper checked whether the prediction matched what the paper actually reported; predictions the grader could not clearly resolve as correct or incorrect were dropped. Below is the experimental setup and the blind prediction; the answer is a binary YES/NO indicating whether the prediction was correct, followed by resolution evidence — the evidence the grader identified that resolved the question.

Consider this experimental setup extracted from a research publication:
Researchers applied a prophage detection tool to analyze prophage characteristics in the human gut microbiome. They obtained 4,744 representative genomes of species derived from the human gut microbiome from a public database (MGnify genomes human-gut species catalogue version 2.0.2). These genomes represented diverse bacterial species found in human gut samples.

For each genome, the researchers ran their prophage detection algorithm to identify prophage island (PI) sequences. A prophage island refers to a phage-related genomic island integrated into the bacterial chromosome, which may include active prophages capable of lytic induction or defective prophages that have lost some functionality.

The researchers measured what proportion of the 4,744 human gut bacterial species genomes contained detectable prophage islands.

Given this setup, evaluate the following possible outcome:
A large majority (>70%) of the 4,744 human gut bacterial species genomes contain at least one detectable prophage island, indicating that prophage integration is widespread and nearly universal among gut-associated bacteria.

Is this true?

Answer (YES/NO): YES